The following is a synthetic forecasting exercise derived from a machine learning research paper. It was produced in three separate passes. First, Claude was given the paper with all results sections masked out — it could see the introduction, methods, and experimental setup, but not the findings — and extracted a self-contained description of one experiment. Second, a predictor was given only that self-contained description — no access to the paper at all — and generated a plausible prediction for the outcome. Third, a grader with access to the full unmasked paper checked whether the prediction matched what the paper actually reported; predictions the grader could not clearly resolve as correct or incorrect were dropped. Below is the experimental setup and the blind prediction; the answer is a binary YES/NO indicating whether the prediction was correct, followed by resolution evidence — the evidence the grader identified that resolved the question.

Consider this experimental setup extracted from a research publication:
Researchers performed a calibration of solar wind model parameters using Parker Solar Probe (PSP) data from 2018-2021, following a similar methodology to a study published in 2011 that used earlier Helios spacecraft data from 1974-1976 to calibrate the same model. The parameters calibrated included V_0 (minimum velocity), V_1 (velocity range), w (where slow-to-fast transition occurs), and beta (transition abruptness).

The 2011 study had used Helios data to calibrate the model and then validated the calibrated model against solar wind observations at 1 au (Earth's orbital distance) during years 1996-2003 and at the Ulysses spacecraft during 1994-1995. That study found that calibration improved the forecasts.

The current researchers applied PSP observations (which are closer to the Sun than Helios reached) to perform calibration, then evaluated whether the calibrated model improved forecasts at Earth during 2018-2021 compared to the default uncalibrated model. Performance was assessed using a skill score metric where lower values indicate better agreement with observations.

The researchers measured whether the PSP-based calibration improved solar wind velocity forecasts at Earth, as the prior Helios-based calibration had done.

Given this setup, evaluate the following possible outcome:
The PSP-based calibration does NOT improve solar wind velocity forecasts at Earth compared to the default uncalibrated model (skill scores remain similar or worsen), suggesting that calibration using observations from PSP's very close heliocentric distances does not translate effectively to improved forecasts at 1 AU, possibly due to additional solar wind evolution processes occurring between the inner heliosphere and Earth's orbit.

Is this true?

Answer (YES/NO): YES